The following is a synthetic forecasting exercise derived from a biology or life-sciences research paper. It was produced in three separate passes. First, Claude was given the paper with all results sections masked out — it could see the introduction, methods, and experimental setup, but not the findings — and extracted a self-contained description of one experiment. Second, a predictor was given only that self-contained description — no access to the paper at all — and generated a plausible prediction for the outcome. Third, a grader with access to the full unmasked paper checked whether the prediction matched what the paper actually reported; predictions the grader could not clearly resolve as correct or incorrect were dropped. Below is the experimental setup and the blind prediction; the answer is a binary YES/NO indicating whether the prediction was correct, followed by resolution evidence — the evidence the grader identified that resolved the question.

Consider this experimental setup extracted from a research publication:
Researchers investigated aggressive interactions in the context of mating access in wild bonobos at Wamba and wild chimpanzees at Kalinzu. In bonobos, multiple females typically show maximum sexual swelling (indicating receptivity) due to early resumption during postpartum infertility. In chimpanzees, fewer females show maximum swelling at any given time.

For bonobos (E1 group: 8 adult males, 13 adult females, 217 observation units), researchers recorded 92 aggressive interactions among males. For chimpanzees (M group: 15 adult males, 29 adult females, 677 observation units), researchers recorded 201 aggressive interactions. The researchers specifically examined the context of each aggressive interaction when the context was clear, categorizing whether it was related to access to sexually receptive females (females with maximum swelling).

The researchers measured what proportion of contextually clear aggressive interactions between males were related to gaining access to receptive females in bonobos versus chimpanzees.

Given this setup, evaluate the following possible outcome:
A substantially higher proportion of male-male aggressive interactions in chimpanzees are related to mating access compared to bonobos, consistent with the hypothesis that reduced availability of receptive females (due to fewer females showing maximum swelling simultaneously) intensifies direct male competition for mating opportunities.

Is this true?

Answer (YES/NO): YES